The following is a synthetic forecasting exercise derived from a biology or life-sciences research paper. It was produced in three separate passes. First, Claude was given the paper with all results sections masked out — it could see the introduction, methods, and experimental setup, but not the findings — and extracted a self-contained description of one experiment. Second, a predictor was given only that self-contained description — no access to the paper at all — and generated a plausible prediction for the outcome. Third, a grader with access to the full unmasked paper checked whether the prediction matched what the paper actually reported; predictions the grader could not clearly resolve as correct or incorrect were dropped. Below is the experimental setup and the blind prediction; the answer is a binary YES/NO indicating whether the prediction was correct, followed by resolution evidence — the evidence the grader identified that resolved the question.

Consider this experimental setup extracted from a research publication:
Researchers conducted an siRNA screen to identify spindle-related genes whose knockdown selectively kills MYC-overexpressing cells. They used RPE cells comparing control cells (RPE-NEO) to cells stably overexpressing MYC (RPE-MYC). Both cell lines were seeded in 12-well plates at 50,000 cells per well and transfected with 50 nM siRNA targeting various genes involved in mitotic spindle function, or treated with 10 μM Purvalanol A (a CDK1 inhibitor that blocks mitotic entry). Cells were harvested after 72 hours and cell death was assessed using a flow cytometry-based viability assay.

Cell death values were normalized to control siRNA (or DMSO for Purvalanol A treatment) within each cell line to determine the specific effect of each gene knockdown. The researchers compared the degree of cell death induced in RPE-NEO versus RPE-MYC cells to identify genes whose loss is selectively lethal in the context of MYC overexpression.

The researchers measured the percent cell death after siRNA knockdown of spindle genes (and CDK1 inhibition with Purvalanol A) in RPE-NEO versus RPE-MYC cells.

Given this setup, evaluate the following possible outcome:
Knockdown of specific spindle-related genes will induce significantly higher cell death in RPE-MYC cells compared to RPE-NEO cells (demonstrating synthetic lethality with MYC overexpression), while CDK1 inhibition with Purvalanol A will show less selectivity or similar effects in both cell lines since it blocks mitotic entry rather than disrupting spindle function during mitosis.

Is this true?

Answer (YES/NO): NO